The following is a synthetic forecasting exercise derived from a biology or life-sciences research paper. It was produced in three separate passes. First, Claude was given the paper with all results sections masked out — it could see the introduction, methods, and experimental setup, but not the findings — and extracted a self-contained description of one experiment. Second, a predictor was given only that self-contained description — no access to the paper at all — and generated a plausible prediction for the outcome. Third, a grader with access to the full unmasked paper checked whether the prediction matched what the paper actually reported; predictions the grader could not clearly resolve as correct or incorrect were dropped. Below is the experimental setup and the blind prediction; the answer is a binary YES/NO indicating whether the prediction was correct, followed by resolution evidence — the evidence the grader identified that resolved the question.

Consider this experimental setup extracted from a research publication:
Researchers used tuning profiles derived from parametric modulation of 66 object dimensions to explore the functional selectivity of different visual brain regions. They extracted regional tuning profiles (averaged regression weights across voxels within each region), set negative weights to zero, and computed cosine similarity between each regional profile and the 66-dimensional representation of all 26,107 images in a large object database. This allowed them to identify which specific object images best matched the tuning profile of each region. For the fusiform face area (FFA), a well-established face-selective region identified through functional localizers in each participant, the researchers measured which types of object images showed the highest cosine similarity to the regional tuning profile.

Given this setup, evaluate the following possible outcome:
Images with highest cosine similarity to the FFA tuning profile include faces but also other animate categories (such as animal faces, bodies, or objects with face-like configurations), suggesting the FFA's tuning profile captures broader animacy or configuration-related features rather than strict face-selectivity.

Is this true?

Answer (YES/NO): NO